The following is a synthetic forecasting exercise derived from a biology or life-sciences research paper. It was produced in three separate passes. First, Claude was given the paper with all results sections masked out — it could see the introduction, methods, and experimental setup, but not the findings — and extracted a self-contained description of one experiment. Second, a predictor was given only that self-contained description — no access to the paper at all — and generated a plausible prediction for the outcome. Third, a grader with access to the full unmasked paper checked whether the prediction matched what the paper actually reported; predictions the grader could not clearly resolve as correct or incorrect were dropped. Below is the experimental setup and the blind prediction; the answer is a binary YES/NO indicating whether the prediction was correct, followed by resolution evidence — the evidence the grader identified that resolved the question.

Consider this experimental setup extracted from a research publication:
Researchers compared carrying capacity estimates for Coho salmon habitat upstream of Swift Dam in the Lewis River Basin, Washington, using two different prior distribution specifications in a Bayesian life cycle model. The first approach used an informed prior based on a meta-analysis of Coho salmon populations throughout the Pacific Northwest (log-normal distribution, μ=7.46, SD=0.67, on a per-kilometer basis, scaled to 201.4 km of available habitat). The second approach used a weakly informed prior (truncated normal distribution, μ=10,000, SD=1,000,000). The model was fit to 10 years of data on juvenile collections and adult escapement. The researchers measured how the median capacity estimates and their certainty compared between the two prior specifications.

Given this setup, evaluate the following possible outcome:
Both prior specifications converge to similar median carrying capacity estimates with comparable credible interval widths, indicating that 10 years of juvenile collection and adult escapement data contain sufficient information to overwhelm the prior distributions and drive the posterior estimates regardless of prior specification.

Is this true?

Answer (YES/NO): NO